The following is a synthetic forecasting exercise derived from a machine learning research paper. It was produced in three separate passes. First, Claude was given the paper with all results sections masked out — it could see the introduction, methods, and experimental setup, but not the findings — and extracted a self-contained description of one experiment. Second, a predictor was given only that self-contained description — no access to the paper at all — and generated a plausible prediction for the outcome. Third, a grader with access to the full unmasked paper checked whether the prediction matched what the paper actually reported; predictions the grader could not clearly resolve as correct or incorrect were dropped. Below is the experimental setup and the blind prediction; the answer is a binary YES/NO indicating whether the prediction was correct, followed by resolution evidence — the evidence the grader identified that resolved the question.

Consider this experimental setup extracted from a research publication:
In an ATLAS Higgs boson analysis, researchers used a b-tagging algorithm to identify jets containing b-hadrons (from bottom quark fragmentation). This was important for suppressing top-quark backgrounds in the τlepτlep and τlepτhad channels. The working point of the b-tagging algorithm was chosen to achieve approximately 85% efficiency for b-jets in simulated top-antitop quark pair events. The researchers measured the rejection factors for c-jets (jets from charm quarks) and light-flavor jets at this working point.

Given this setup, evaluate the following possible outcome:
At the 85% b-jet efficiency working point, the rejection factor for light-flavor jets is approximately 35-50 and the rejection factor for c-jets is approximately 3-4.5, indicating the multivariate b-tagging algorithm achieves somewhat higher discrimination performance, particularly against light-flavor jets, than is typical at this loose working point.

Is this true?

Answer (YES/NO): NO